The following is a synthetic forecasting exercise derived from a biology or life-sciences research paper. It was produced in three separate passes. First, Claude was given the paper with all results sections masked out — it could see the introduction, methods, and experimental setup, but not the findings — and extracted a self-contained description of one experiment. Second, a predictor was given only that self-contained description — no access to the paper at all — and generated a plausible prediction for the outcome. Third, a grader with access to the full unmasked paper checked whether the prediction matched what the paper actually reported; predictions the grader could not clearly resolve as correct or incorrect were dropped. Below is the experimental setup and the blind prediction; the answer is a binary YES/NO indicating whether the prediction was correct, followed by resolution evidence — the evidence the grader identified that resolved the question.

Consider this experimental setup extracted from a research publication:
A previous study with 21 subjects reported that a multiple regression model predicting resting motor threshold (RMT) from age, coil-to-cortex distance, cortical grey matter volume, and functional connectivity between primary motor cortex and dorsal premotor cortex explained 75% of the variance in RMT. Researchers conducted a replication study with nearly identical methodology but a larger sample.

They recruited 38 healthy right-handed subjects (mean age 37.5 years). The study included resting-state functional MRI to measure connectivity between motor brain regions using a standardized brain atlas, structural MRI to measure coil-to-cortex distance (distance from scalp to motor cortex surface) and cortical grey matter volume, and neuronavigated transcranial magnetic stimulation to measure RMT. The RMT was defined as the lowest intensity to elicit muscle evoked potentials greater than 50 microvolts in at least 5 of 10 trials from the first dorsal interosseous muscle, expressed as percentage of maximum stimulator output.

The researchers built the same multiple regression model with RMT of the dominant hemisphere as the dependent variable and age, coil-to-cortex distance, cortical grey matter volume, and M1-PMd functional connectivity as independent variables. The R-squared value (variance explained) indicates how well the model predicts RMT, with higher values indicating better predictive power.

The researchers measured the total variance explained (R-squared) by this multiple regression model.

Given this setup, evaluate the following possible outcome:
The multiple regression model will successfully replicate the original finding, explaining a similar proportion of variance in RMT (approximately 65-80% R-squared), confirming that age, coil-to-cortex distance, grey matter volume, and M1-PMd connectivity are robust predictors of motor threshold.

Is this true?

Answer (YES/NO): NO